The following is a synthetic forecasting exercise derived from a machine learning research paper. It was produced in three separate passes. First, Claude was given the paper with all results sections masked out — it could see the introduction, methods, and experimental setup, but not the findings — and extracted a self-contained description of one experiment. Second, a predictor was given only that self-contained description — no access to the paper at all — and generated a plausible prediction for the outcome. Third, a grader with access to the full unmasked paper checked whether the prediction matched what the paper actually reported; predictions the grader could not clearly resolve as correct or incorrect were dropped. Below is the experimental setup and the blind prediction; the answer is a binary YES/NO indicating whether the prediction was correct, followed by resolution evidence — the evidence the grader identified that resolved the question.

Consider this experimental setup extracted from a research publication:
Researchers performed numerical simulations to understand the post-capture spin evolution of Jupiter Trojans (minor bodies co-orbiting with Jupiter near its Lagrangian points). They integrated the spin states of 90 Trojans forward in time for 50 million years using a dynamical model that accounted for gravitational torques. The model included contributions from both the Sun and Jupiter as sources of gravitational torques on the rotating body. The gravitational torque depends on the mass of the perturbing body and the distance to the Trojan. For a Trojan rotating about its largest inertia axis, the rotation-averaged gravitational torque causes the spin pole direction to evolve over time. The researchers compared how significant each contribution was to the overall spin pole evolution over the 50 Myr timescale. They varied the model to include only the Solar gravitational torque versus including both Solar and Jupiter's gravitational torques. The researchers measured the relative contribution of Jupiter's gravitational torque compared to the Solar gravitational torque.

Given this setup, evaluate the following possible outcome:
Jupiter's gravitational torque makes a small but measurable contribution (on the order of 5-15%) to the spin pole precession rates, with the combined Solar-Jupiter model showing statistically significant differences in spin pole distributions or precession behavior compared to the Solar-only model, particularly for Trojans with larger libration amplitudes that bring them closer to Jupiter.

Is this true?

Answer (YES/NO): NO